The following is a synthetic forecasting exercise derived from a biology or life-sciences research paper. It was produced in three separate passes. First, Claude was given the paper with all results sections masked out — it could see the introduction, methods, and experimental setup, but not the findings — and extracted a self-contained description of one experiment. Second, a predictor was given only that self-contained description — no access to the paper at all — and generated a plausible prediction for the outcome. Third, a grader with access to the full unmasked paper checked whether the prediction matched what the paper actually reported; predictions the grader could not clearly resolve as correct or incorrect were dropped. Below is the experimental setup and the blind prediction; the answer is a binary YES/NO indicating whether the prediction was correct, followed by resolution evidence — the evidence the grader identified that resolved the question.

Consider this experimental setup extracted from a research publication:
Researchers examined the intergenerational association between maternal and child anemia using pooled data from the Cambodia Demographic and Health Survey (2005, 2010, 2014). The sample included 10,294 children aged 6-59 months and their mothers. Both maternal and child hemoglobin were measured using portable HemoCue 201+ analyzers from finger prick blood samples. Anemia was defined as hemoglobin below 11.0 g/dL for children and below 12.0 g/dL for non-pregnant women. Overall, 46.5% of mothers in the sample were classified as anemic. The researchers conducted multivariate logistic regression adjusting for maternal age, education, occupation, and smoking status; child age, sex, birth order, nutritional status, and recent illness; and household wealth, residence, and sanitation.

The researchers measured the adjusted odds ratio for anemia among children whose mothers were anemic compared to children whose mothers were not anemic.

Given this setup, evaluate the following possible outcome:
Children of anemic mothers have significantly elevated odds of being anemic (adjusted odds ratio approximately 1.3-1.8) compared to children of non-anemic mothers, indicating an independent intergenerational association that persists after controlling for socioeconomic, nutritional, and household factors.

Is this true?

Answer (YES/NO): YES